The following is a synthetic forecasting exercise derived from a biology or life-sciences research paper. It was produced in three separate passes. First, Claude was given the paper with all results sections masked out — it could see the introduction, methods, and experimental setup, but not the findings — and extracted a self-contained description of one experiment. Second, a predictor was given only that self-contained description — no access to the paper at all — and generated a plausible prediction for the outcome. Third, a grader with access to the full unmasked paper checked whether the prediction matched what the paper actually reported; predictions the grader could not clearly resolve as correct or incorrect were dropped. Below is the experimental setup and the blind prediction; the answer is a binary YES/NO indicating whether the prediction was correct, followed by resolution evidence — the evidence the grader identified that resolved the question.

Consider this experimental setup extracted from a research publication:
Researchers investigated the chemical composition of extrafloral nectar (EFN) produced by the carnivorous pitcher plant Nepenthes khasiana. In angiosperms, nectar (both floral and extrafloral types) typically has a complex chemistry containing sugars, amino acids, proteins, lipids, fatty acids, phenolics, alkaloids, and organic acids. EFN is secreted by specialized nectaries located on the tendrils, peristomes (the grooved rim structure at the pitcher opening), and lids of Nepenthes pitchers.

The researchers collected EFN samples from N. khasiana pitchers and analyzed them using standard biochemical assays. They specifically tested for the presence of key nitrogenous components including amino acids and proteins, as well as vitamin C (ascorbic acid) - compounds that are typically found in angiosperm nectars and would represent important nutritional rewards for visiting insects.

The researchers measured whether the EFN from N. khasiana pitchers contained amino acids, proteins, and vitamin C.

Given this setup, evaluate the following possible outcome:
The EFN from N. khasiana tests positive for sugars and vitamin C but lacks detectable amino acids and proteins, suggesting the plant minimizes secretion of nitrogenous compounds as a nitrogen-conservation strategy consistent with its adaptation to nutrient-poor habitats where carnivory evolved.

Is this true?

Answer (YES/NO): NO